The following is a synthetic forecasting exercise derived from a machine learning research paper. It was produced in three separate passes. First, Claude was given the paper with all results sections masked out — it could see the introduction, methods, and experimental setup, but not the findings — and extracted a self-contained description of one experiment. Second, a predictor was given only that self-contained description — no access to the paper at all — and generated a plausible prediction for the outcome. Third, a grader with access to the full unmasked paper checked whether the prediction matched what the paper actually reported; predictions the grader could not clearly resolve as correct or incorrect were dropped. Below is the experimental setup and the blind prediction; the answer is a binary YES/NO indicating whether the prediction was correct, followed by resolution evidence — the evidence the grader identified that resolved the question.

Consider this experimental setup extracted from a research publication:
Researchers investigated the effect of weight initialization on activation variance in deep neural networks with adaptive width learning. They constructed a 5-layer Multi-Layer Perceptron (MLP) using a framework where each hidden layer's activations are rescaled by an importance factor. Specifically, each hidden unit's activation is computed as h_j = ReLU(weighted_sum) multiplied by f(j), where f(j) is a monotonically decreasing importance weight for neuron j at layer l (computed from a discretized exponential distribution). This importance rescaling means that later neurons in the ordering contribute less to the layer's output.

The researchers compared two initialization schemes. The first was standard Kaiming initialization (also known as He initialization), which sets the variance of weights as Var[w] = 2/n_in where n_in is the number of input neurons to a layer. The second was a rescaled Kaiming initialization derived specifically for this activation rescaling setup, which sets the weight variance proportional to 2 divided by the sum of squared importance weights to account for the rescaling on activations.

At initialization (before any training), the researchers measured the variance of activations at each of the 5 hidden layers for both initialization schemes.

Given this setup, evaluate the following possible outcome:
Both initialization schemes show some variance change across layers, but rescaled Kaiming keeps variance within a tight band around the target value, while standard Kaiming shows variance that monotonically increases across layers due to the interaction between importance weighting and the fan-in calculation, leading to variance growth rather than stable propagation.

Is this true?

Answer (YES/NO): NO